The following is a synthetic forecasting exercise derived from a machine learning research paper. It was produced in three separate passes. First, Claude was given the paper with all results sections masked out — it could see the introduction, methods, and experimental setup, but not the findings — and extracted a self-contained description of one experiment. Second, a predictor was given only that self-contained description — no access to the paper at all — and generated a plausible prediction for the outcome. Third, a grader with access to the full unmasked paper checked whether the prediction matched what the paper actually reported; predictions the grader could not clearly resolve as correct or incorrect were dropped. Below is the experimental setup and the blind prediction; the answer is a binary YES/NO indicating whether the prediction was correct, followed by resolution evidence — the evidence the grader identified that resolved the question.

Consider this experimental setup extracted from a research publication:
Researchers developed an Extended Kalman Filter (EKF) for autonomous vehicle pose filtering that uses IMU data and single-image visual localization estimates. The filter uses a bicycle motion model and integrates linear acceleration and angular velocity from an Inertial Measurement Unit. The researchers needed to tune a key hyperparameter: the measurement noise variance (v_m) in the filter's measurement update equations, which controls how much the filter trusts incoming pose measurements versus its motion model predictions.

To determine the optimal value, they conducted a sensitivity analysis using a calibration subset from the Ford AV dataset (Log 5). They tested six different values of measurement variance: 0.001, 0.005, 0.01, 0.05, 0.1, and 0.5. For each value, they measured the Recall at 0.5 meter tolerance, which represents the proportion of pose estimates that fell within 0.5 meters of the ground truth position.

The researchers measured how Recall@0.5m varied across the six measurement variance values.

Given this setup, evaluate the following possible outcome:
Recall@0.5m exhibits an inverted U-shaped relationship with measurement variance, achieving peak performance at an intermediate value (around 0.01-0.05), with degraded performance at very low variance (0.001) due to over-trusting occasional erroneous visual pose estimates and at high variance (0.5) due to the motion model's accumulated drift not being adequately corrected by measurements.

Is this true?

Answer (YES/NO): NO